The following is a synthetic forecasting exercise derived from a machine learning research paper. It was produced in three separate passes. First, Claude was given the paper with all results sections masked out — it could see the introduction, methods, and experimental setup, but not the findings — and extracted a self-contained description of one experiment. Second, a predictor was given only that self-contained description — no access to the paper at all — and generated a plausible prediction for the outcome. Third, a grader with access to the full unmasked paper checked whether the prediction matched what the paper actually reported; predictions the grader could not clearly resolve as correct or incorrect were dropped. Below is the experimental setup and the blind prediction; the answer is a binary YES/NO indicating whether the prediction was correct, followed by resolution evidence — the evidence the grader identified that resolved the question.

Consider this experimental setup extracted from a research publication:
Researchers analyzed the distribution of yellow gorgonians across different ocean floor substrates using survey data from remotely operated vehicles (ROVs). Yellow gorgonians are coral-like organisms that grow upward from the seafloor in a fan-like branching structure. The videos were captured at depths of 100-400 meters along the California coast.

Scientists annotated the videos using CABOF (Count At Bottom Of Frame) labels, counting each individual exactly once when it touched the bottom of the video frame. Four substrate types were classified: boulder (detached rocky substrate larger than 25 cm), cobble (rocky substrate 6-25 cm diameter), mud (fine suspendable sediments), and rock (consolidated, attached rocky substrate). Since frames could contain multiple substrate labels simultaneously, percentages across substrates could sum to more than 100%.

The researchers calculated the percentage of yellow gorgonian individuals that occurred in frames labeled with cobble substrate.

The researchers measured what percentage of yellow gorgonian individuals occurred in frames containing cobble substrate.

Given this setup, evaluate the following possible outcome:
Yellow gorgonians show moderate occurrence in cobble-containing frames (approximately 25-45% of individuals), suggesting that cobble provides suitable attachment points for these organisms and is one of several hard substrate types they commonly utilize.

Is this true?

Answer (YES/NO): NO